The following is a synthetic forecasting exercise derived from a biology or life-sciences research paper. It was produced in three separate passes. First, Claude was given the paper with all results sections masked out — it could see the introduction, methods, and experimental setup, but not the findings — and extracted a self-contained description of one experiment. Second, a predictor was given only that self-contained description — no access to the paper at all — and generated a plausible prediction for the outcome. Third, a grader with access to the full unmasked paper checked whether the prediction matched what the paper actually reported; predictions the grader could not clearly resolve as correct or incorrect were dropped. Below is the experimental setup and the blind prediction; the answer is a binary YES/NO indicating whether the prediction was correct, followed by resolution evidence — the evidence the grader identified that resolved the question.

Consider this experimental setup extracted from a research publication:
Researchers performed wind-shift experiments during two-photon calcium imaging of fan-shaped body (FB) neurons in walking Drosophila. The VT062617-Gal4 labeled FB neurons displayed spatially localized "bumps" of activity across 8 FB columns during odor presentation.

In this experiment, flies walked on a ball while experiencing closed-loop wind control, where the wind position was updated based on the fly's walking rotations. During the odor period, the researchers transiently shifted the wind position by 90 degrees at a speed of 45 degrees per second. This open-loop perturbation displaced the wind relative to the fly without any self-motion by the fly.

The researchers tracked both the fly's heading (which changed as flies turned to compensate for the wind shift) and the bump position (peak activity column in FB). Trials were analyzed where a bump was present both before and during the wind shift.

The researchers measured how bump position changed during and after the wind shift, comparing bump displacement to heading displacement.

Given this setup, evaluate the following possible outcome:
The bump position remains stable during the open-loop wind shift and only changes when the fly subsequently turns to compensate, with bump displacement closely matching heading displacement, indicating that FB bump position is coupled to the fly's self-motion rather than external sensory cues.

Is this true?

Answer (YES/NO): NO